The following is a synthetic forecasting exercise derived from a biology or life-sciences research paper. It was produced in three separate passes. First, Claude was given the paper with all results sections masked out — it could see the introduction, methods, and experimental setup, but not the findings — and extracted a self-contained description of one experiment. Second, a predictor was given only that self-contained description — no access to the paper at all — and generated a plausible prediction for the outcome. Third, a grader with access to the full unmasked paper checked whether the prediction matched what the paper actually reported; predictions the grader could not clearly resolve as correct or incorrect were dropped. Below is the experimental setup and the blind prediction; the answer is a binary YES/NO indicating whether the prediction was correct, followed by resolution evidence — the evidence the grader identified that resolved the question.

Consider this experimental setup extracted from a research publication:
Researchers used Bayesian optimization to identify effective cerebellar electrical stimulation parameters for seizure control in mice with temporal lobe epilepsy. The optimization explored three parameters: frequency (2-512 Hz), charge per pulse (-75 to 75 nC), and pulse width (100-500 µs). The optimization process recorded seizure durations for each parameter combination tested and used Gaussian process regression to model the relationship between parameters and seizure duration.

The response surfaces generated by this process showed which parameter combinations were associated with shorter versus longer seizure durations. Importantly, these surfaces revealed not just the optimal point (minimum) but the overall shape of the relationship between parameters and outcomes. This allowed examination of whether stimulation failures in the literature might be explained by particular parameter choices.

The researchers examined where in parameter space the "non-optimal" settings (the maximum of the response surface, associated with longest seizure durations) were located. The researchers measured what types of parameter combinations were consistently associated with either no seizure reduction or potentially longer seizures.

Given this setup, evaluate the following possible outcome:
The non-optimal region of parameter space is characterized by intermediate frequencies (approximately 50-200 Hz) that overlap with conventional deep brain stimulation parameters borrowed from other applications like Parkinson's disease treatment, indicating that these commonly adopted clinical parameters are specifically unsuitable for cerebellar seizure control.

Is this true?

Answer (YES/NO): NO